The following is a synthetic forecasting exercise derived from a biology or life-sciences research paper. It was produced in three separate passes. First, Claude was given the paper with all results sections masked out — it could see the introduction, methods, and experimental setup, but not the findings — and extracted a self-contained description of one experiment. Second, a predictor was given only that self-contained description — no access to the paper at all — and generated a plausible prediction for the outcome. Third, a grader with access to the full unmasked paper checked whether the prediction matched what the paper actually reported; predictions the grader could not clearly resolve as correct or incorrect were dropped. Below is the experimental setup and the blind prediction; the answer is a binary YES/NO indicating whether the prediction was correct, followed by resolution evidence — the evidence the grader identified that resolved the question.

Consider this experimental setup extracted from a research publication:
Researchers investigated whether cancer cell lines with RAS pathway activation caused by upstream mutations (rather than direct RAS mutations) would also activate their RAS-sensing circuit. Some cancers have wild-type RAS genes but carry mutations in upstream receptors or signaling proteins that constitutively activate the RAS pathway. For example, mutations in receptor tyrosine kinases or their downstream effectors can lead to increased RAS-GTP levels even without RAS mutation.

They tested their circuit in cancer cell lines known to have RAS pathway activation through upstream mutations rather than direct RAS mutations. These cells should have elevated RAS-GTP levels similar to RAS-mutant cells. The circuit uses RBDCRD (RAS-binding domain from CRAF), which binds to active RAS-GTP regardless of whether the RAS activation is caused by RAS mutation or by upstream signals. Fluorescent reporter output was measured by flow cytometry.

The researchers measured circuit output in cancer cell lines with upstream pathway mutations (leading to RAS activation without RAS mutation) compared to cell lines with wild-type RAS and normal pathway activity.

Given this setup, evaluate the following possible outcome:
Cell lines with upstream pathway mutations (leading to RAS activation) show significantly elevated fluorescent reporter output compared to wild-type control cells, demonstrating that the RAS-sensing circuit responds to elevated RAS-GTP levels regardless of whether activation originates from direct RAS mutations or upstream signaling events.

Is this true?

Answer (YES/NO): YES